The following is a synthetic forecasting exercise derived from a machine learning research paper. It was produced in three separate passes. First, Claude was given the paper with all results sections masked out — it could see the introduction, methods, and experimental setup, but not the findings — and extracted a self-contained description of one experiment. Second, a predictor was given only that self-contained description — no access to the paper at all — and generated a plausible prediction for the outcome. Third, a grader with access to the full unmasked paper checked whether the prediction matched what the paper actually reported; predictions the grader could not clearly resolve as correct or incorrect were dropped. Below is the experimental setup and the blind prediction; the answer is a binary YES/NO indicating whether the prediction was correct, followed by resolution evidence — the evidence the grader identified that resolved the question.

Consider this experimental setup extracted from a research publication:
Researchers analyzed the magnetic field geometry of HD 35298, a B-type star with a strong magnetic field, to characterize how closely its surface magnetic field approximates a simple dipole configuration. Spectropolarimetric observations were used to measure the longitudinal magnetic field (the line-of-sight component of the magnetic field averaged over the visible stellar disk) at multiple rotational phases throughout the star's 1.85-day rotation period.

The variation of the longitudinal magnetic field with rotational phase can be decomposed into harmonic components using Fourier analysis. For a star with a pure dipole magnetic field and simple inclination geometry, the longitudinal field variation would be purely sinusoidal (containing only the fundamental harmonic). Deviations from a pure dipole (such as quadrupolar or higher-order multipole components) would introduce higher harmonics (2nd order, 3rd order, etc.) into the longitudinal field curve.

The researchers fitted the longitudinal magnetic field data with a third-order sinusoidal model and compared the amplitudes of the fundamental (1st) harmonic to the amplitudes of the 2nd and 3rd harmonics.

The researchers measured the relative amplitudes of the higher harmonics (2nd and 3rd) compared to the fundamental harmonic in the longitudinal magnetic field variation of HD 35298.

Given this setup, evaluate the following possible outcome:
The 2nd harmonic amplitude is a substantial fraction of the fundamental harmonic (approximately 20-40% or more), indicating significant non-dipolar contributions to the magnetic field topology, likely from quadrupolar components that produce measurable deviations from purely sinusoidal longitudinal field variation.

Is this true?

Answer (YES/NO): NO